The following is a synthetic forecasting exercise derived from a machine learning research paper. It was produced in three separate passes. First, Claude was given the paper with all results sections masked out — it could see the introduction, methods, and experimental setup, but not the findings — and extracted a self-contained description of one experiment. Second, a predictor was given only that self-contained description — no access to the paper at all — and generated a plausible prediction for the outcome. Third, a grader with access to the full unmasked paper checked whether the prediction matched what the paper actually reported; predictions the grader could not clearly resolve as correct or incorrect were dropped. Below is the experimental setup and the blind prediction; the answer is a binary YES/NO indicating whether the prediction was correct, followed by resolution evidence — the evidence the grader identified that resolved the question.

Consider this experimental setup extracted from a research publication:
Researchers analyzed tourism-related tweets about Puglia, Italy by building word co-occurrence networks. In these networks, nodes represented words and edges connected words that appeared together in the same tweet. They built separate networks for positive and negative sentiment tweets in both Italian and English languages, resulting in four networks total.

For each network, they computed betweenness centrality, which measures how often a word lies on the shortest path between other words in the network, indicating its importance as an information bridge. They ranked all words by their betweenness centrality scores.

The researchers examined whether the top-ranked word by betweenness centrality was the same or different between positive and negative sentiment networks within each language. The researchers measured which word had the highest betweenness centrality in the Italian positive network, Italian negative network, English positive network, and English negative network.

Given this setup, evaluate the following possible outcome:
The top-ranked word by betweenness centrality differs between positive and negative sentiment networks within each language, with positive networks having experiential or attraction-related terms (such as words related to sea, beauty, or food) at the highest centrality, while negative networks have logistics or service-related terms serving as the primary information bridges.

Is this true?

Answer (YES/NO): NO